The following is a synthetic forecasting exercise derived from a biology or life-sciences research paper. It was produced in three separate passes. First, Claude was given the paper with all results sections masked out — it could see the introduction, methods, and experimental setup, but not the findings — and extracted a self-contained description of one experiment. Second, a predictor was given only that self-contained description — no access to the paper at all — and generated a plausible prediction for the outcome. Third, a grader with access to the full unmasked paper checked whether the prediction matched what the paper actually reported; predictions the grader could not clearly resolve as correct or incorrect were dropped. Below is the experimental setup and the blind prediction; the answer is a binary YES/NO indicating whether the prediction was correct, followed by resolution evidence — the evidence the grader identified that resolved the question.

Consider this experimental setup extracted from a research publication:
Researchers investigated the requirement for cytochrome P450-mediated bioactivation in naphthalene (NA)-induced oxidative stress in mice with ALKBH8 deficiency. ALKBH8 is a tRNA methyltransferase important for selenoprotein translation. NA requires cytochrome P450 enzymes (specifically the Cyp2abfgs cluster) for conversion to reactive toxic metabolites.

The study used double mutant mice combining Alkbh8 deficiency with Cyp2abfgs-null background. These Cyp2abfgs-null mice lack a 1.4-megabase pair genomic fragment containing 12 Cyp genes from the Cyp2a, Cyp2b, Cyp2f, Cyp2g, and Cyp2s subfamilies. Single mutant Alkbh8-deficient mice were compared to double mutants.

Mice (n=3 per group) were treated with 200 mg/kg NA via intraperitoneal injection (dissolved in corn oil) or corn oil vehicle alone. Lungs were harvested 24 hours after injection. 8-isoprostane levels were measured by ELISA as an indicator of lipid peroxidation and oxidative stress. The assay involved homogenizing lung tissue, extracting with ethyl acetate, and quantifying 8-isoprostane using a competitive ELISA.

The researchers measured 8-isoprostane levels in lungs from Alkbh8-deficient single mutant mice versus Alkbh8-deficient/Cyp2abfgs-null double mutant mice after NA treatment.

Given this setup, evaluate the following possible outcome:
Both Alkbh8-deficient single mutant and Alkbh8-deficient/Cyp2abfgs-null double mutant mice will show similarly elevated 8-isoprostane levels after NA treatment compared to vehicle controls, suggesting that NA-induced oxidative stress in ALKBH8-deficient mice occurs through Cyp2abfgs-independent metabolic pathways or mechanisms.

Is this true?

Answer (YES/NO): NO